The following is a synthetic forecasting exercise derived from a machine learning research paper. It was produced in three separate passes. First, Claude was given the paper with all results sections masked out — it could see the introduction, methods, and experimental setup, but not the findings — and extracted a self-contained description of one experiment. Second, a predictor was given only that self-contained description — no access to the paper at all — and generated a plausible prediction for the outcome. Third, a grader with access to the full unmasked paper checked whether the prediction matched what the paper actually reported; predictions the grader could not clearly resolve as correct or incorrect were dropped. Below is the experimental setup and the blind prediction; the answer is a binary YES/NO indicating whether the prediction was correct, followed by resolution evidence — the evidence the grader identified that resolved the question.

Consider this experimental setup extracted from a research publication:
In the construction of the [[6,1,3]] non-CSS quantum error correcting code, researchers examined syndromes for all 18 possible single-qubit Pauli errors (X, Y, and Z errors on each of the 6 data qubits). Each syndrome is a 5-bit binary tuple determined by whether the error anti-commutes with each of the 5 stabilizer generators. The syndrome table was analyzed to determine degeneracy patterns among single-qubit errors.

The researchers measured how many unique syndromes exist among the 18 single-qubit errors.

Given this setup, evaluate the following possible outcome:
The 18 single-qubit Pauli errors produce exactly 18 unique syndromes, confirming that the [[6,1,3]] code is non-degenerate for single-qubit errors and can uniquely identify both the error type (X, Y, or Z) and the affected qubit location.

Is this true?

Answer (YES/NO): NO